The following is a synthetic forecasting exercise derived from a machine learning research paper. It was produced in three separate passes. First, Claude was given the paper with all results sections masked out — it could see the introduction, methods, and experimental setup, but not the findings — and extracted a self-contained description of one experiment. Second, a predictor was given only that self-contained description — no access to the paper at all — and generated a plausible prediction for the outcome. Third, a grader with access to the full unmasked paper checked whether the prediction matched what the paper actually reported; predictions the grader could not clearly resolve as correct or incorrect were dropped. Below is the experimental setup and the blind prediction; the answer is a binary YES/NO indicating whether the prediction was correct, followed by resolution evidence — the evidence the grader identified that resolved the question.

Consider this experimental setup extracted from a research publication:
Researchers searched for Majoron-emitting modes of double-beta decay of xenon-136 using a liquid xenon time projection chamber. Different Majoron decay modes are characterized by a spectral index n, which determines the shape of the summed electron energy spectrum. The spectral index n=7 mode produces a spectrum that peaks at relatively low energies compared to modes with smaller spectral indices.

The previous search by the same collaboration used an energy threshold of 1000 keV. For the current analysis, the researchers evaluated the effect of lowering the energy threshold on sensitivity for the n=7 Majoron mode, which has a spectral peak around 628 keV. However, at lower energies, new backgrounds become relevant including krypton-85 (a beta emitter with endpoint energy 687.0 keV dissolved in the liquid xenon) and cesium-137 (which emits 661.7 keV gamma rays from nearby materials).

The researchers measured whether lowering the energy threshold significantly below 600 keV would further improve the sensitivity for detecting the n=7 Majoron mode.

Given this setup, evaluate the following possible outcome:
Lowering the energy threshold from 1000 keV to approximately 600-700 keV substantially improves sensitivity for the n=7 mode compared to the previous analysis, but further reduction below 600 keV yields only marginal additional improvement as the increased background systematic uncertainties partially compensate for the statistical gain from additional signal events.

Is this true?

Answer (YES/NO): NO